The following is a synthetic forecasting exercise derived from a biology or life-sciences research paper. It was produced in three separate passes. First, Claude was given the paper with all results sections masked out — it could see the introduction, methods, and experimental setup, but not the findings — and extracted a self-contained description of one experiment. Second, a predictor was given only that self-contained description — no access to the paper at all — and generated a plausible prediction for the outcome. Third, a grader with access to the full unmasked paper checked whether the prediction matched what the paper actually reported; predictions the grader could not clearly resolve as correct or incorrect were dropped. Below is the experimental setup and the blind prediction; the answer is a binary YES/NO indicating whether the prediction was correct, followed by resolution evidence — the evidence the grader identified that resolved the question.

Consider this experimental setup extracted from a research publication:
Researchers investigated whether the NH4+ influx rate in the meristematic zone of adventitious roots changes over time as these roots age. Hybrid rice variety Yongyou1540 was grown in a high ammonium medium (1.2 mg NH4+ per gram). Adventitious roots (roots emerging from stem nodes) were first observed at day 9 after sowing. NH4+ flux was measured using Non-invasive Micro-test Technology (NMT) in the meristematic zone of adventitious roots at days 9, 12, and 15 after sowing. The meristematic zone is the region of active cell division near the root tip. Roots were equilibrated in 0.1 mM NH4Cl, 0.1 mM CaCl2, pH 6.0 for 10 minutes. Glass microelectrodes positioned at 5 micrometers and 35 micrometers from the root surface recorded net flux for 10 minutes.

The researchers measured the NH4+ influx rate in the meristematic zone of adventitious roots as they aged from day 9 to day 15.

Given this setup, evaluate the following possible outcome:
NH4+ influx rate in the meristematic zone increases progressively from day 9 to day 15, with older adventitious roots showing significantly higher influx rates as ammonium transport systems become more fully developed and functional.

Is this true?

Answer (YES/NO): NO